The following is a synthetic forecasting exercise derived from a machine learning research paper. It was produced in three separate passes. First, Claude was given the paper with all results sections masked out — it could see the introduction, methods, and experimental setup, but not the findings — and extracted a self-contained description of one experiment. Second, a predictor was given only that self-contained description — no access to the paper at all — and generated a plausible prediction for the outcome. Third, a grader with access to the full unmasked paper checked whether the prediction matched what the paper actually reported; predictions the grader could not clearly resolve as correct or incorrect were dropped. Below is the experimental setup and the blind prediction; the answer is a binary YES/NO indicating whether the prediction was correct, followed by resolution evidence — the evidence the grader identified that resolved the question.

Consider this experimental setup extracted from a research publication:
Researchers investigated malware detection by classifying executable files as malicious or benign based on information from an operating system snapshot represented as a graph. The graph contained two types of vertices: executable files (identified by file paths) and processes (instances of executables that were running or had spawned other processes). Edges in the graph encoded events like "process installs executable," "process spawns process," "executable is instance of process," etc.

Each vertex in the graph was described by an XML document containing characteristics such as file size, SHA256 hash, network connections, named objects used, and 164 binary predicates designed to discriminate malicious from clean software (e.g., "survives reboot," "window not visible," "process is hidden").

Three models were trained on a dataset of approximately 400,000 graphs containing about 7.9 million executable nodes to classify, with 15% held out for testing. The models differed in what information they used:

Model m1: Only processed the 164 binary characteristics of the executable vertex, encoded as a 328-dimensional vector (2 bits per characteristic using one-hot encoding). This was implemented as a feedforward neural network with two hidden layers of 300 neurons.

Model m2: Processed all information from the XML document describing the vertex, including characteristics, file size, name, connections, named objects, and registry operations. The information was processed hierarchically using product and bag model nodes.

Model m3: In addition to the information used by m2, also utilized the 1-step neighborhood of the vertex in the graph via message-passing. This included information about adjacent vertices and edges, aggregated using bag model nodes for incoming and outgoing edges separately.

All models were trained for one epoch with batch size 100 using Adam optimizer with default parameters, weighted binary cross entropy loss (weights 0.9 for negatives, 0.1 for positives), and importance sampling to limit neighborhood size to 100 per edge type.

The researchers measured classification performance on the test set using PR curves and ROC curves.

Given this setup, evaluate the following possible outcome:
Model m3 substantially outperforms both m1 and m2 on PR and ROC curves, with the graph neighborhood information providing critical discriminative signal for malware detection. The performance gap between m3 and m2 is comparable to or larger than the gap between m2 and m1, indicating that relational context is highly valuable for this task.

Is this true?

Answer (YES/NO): NO